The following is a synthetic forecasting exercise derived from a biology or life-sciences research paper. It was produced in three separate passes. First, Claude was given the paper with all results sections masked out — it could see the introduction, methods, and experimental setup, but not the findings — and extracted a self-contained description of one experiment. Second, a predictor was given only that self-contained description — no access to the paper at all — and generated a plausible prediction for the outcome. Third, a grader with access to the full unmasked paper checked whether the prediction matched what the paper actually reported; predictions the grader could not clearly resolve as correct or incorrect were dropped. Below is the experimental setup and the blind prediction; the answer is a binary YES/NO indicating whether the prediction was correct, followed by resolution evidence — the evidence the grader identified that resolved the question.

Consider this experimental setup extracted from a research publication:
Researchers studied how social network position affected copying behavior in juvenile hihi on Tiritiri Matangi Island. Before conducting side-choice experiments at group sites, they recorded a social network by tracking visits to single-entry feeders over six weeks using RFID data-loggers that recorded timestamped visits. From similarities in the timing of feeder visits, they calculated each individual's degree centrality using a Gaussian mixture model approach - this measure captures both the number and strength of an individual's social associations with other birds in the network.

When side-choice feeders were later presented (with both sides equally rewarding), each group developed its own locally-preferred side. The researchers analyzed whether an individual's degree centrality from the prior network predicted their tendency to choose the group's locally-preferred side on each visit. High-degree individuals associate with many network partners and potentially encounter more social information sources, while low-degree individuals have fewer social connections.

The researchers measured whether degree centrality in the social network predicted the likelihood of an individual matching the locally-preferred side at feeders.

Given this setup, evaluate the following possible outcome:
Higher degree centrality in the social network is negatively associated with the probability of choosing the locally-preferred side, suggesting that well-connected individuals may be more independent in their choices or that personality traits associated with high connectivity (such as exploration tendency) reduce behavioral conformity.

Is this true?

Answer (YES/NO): NO